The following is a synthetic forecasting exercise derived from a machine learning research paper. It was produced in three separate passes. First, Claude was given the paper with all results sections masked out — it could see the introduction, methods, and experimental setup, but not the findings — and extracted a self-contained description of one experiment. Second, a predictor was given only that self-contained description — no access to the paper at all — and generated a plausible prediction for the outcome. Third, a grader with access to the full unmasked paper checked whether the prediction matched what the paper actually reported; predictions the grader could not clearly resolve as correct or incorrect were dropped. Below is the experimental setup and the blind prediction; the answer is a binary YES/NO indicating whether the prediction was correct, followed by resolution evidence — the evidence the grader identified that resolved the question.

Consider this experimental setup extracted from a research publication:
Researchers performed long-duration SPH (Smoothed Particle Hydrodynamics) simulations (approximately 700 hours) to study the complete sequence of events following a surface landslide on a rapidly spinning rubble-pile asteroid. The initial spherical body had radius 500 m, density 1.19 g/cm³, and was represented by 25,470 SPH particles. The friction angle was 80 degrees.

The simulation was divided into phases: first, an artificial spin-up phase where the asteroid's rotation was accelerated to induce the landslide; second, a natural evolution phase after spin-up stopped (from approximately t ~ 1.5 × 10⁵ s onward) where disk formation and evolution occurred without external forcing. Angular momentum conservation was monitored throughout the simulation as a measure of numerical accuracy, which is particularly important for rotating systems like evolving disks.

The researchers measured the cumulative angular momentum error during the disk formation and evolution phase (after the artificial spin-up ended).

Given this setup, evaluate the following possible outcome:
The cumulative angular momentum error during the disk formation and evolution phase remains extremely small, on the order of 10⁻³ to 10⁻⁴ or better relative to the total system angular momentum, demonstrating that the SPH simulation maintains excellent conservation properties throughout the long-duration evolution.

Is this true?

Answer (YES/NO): NO